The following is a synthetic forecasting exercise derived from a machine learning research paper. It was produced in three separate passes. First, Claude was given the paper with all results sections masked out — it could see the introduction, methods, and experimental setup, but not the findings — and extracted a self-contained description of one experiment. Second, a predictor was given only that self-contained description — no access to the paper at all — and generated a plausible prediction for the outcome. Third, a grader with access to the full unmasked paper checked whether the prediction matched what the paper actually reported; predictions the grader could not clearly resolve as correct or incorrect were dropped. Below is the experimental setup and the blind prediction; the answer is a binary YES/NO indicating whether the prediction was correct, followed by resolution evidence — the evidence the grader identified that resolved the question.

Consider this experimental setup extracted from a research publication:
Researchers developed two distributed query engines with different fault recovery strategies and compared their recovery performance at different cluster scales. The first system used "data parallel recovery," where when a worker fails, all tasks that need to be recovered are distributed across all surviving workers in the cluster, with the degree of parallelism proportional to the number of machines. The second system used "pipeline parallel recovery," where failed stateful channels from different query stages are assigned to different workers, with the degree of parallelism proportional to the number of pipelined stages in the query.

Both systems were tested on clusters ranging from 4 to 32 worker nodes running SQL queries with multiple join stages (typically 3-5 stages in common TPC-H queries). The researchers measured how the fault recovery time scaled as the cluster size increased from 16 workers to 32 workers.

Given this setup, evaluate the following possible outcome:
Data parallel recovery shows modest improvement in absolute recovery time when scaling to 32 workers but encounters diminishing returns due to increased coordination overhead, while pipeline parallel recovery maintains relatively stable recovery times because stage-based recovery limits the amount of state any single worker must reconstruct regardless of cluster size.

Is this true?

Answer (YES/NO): NO